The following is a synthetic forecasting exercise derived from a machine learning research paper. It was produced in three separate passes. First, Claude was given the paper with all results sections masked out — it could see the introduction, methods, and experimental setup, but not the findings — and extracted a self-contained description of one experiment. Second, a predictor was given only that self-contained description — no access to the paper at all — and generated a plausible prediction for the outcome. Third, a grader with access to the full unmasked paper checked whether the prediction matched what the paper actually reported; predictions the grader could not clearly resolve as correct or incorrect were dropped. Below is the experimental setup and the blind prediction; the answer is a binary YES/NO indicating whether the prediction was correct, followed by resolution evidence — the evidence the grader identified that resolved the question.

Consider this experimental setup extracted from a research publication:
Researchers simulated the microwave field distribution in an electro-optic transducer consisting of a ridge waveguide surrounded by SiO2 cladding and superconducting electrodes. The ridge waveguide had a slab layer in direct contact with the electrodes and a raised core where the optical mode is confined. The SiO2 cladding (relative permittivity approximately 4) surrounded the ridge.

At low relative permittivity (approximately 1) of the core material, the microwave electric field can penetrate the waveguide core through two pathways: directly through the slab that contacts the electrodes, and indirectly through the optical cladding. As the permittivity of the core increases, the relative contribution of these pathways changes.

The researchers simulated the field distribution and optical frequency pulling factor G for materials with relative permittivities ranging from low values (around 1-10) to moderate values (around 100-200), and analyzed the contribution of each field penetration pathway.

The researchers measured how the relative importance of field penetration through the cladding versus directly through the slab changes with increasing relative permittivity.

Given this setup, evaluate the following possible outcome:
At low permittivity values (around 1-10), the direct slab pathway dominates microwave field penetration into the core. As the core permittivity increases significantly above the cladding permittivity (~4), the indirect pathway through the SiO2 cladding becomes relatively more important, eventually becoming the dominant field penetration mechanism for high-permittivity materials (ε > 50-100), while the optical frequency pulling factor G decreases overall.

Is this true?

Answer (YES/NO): NO